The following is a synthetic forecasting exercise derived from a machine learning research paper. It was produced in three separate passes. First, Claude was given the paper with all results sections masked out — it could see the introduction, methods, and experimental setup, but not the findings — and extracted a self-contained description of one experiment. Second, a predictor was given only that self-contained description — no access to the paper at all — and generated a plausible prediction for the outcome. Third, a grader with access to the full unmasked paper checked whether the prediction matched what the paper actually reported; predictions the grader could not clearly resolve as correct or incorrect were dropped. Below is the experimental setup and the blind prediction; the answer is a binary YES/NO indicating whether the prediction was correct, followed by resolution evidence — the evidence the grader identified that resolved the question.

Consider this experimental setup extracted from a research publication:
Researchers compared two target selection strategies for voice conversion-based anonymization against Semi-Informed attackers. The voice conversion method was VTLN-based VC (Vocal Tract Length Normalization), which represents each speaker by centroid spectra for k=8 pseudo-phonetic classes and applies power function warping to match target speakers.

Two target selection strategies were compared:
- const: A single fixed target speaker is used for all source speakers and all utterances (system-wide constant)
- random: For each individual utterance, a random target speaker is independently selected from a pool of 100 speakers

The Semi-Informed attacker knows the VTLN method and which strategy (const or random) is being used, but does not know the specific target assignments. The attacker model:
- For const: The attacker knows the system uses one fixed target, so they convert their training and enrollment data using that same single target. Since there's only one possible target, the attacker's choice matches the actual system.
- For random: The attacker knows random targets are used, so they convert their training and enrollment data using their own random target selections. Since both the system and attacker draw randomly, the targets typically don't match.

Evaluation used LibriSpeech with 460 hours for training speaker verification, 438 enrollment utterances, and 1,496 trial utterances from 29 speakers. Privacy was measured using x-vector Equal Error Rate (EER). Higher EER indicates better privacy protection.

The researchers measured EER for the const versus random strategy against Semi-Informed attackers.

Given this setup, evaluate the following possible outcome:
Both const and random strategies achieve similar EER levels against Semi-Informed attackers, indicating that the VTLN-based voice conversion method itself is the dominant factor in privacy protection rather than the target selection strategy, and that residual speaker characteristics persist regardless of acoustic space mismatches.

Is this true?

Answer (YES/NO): NO